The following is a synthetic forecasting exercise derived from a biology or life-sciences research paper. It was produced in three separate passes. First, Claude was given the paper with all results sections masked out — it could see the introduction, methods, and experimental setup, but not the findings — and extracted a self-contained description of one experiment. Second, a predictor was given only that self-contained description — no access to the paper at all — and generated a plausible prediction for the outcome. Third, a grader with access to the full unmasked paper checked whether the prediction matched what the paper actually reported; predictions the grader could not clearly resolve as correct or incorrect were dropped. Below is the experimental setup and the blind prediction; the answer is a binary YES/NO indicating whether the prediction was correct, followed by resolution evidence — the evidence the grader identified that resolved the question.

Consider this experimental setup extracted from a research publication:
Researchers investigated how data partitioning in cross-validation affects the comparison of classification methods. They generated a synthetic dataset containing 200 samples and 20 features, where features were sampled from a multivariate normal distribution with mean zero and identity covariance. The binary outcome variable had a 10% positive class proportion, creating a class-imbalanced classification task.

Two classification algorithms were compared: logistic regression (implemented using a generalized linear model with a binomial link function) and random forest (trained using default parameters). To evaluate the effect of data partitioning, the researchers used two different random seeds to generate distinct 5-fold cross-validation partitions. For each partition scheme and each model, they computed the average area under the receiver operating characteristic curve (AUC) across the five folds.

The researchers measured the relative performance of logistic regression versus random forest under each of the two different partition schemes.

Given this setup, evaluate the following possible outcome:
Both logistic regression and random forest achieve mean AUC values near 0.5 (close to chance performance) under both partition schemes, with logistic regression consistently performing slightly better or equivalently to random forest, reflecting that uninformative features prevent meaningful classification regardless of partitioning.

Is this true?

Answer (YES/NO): NO